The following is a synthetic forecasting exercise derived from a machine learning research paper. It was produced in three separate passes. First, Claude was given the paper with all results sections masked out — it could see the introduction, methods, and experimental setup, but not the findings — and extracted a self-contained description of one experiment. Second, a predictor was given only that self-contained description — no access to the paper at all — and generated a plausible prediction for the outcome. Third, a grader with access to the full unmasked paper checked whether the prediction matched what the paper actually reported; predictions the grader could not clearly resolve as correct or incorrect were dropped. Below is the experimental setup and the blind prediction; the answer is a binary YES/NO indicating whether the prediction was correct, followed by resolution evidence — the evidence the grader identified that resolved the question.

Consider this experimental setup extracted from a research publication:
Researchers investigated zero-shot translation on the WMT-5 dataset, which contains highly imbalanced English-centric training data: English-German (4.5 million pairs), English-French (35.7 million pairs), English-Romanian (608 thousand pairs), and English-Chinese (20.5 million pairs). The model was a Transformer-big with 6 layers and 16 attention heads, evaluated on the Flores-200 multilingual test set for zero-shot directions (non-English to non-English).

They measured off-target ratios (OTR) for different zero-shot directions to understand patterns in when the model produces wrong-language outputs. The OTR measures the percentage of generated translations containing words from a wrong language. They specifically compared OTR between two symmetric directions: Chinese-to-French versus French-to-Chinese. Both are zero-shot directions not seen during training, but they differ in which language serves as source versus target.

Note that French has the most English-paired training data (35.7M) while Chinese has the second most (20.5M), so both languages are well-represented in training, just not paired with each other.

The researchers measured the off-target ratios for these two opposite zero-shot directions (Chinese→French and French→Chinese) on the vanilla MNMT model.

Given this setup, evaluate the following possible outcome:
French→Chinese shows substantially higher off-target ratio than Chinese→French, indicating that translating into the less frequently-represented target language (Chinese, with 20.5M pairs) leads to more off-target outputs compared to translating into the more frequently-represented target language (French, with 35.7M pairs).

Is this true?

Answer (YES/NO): NO